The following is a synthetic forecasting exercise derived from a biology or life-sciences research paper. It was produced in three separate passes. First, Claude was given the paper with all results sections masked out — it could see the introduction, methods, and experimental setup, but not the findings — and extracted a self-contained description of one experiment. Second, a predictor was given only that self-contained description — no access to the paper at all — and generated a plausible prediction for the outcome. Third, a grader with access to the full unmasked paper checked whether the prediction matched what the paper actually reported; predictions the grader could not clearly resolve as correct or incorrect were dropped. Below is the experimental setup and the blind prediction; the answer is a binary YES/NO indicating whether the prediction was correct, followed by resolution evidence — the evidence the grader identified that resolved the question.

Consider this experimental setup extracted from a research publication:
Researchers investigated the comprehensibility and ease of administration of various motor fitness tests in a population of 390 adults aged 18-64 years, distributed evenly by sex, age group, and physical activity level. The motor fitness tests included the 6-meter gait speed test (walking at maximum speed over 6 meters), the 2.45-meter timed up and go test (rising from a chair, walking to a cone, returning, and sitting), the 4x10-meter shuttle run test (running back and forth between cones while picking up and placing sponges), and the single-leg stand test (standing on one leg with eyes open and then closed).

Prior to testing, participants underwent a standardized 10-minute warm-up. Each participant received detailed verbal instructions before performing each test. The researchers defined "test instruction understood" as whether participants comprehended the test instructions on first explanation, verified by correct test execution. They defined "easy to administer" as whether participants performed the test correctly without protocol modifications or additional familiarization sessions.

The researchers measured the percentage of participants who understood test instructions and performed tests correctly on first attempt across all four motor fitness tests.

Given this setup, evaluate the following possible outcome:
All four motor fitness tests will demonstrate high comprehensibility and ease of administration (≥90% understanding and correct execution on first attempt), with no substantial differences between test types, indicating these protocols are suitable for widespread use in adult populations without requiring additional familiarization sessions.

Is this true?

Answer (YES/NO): YES